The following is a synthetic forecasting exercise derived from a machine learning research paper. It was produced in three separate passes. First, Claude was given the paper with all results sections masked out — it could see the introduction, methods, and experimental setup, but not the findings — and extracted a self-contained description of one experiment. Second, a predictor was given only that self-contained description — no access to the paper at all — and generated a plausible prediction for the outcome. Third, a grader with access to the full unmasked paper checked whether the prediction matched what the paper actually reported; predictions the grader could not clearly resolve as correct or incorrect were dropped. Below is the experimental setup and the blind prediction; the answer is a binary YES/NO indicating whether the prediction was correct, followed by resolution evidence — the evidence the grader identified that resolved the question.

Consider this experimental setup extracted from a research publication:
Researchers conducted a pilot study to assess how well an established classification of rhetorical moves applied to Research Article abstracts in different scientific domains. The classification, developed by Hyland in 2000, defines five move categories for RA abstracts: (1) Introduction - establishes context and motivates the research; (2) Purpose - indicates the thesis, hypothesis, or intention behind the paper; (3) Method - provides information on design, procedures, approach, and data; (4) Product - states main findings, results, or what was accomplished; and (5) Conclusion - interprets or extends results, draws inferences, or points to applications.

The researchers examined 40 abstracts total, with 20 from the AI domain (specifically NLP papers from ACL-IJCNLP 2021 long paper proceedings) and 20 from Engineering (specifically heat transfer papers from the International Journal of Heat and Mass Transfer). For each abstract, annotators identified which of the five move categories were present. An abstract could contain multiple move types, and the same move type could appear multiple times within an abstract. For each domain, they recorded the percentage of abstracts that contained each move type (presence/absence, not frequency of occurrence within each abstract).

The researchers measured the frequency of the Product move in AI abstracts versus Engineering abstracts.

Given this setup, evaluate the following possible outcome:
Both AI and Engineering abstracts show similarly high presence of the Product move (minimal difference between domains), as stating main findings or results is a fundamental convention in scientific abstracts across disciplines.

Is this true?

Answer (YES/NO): NO